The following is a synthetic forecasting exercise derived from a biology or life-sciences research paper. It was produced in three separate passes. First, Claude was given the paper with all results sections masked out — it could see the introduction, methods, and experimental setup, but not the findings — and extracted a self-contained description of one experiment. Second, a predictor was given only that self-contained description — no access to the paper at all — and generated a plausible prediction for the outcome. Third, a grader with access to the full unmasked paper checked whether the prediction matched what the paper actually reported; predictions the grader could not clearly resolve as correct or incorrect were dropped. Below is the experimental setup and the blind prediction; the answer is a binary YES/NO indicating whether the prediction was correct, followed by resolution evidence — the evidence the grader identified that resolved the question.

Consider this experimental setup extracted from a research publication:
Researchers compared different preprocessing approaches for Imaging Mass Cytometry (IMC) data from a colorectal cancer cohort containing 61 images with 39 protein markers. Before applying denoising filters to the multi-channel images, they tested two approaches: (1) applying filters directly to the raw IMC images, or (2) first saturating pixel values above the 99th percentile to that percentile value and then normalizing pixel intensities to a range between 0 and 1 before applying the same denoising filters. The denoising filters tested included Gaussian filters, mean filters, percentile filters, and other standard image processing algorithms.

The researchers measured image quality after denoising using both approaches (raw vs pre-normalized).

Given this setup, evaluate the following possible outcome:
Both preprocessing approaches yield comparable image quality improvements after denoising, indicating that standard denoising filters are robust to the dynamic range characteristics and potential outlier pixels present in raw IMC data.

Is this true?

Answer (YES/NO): NO